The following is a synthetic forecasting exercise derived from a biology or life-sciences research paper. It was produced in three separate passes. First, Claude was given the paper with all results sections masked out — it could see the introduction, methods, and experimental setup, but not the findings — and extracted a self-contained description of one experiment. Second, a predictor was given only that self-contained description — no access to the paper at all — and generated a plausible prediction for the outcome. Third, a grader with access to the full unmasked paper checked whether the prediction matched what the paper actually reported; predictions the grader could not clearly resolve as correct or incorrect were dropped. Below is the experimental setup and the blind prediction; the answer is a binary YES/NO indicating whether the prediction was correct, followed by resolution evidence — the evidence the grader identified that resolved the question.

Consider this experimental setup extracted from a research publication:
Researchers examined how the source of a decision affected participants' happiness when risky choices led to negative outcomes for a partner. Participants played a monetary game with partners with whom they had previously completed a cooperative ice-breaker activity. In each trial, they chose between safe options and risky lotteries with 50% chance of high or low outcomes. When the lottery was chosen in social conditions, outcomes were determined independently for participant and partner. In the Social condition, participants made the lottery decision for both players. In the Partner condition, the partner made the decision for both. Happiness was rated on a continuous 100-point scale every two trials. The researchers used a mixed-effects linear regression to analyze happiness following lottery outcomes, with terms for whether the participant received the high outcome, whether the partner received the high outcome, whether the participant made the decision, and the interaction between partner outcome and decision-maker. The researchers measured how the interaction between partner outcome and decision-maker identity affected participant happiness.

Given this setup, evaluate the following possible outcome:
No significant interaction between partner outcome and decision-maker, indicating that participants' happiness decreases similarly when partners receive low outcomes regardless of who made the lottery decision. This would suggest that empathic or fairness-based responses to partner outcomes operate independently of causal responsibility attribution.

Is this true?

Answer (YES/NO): NO